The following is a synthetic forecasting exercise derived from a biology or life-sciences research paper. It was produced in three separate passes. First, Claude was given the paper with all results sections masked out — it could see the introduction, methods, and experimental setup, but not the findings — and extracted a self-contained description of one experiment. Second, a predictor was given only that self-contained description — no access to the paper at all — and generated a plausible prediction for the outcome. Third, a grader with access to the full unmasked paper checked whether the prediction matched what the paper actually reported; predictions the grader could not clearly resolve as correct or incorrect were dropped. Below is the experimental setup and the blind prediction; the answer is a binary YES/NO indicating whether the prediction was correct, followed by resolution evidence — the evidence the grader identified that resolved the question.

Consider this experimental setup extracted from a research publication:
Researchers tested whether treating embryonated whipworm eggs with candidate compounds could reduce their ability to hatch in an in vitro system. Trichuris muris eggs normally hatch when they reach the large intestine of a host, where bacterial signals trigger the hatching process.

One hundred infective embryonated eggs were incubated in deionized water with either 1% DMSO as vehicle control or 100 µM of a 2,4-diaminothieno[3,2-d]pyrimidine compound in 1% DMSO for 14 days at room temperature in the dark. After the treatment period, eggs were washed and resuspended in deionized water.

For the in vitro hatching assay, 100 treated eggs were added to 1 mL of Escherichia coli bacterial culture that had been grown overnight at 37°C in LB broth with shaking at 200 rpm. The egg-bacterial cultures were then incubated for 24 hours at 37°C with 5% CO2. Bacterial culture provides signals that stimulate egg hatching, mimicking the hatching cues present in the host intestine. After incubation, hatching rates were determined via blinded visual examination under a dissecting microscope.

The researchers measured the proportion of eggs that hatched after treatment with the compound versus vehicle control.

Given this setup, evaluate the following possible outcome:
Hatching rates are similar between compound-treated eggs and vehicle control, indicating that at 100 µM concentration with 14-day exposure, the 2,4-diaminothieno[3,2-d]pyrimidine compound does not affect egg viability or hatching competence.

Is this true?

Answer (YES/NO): NO